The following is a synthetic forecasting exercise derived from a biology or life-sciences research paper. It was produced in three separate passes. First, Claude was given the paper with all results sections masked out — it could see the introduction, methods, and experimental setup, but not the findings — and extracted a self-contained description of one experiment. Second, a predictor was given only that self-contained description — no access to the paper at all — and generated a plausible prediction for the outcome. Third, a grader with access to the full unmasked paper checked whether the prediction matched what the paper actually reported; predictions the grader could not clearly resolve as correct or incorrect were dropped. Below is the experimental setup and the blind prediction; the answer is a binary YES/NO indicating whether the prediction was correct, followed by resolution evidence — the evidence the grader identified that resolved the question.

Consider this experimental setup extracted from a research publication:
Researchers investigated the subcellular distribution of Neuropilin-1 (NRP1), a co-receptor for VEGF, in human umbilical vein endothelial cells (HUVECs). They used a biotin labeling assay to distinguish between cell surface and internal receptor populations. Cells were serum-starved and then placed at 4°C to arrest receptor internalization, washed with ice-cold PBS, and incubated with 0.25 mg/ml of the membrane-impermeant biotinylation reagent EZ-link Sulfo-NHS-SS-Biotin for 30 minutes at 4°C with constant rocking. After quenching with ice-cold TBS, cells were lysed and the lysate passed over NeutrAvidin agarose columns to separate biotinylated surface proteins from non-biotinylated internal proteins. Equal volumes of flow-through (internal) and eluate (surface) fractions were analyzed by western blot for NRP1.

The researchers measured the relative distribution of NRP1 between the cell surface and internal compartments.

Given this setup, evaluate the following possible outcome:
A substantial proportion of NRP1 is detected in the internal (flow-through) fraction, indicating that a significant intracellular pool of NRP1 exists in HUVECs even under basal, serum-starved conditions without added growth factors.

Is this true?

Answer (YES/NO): NO